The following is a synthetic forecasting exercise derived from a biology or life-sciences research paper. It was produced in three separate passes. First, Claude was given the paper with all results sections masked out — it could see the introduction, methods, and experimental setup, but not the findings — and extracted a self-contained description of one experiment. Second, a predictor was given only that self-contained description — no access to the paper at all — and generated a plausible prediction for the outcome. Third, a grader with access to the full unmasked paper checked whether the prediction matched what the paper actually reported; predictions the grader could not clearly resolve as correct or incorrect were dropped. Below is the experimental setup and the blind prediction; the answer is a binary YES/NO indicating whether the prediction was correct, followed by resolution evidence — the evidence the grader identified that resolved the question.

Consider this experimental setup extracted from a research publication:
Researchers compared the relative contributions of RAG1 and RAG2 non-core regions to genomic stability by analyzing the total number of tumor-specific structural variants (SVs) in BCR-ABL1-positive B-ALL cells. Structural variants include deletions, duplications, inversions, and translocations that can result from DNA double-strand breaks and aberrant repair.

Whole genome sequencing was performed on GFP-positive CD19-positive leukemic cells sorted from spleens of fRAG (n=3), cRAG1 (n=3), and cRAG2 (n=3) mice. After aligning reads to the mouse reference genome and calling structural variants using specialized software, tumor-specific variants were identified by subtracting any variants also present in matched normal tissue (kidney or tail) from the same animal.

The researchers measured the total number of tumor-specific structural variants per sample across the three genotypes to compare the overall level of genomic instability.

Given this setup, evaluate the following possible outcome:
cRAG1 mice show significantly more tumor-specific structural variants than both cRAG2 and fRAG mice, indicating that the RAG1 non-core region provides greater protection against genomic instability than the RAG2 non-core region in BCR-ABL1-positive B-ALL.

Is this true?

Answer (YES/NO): YES